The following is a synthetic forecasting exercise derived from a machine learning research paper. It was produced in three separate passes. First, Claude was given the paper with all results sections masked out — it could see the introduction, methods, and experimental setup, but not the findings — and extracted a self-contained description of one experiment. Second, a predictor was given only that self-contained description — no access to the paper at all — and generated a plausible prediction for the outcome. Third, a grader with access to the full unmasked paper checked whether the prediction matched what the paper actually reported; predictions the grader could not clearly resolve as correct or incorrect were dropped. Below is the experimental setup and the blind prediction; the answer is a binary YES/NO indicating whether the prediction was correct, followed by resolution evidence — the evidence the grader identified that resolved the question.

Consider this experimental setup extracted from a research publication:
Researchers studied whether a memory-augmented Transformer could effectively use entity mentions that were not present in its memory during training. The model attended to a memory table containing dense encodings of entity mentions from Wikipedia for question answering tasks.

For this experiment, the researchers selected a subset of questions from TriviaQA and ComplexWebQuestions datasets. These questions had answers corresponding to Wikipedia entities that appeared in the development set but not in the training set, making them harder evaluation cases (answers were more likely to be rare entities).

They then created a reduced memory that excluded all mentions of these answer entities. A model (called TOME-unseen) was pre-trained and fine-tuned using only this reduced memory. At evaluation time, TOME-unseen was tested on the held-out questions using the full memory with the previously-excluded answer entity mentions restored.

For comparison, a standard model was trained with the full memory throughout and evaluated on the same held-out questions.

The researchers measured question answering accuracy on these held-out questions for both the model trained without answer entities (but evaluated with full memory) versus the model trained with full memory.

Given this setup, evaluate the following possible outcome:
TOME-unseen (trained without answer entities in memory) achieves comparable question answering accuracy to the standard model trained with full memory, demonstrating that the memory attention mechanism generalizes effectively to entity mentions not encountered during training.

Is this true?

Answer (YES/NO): YES